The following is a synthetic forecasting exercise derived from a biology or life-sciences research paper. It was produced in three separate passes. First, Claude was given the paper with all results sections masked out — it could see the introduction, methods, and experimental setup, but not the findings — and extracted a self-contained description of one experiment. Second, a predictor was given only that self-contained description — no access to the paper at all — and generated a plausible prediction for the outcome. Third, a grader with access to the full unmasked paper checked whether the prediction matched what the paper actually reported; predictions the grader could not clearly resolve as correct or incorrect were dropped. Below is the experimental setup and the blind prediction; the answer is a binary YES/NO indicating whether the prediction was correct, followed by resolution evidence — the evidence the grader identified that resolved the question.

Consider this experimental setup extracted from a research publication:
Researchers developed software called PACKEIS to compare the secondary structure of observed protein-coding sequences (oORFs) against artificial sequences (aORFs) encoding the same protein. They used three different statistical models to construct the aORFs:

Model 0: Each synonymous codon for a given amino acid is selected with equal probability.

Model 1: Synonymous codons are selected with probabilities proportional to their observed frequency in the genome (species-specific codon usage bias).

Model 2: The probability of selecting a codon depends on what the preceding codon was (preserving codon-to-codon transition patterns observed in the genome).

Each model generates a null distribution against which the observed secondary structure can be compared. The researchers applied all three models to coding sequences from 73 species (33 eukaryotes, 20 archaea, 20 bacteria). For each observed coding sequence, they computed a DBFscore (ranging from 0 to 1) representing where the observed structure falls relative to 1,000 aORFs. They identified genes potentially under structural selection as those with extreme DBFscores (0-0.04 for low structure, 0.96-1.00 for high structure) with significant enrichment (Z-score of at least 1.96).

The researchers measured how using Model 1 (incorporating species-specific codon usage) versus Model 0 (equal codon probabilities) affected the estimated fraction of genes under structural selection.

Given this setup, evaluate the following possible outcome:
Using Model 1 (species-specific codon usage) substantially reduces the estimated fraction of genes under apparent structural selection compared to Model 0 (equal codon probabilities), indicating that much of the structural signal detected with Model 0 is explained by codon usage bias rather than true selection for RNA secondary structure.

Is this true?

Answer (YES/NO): NO